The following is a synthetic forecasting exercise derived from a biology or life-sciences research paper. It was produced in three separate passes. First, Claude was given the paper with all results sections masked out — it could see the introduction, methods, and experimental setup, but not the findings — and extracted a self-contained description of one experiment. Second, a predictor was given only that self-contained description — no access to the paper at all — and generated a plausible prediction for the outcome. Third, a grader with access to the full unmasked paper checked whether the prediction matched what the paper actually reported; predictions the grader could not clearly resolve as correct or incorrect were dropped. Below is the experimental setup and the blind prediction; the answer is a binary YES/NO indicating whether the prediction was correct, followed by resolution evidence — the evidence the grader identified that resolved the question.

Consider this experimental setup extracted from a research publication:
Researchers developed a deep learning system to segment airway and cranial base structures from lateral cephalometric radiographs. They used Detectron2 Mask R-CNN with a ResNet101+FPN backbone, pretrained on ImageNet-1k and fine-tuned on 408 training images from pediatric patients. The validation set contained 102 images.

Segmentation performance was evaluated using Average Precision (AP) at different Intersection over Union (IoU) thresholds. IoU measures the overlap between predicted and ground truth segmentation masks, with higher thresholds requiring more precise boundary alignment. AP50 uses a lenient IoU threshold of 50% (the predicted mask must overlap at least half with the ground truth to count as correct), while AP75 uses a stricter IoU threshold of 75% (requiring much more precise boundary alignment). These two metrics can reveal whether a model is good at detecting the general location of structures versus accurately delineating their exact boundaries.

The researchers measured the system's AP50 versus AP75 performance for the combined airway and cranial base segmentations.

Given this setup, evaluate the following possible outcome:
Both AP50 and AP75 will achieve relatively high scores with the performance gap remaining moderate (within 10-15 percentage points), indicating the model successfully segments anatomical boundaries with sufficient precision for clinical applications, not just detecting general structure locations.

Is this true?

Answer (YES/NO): NO